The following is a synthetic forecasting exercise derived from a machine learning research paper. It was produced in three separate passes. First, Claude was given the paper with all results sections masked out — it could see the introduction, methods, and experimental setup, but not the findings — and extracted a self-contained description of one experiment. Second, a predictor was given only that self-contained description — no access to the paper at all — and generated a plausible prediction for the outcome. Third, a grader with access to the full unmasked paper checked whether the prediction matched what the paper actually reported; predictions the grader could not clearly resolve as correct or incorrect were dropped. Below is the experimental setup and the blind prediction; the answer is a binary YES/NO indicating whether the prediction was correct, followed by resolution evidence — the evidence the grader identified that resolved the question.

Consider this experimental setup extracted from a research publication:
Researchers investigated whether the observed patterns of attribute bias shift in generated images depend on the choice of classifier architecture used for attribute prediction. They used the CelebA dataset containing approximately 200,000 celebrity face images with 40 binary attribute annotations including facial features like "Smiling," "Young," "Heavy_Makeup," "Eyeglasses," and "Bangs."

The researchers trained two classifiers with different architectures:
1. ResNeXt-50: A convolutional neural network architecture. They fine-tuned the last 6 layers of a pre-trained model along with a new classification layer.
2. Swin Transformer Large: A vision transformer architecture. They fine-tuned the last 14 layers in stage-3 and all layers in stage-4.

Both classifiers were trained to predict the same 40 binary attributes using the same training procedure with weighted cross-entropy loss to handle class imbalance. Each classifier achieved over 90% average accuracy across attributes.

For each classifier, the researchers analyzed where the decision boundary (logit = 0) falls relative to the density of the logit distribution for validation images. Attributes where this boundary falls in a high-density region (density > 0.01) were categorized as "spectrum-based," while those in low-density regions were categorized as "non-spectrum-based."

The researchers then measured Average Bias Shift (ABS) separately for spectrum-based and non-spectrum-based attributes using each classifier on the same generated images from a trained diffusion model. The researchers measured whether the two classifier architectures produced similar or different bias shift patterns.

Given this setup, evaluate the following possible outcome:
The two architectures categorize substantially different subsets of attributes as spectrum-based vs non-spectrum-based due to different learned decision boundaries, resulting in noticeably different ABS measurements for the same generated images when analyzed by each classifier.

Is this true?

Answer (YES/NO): NO